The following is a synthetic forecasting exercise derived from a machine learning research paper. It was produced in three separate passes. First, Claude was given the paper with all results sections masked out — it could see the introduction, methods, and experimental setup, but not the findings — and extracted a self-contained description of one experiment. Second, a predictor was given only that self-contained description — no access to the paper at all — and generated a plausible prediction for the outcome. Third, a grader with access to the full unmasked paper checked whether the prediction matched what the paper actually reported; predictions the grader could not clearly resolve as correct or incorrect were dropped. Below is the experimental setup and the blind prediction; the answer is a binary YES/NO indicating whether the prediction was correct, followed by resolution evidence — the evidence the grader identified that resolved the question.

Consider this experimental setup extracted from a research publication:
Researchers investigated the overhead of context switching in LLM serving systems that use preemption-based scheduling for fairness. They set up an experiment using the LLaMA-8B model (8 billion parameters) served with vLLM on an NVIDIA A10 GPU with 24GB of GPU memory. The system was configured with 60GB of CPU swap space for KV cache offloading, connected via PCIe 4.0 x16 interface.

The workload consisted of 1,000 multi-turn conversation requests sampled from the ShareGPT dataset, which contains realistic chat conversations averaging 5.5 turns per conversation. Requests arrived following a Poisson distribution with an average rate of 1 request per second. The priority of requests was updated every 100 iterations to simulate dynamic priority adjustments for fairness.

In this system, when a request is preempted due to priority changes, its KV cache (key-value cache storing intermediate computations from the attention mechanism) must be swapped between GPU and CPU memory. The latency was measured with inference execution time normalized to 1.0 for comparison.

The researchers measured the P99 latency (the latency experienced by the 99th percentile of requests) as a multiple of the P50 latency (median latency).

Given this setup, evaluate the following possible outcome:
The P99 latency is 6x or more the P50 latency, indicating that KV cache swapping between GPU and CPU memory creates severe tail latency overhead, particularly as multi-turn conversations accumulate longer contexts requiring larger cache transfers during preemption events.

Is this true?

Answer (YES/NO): NO